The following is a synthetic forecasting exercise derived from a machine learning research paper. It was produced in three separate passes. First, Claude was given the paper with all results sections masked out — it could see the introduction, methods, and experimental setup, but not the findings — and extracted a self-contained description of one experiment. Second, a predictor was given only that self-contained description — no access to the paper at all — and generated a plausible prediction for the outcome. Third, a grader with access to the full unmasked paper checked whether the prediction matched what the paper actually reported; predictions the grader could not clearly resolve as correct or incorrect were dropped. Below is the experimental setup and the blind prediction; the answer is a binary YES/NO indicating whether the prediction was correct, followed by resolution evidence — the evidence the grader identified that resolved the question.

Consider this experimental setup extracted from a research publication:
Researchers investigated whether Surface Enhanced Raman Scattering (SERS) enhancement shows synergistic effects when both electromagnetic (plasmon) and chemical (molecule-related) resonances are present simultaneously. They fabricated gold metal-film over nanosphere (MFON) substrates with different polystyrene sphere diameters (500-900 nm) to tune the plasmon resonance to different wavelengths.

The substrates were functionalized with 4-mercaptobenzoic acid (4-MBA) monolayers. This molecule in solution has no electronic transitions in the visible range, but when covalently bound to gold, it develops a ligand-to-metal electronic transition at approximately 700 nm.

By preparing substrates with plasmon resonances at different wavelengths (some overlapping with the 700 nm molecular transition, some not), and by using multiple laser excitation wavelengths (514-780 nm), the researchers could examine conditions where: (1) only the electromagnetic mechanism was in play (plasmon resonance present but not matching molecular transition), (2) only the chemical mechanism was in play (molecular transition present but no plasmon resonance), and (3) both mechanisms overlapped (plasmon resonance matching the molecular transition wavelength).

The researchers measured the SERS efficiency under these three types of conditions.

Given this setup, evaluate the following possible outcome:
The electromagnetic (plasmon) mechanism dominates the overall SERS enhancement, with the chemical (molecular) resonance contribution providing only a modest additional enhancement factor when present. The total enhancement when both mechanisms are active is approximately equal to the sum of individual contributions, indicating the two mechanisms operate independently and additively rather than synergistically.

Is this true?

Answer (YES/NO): NO